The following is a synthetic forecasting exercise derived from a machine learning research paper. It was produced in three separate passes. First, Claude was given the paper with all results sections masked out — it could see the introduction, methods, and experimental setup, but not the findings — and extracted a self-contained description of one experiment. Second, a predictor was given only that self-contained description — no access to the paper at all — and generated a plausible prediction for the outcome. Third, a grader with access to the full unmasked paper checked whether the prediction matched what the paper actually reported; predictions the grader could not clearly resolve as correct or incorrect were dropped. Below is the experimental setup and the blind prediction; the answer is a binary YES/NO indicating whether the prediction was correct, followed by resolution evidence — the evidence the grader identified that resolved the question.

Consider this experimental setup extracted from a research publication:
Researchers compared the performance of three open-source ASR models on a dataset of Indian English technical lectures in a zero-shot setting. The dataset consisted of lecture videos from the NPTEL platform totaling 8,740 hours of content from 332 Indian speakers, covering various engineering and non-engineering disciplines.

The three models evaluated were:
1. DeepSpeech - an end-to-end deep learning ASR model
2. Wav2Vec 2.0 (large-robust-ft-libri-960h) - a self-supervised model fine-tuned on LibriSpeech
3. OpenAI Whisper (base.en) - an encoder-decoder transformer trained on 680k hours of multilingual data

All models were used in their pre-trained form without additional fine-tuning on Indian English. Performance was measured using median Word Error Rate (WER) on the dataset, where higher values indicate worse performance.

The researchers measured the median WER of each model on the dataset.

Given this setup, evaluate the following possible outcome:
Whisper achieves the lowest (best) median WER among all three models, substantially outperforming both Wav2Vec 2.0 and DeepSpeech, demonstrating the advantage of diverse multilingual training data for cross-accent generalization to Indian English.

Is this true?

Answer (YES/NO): YES